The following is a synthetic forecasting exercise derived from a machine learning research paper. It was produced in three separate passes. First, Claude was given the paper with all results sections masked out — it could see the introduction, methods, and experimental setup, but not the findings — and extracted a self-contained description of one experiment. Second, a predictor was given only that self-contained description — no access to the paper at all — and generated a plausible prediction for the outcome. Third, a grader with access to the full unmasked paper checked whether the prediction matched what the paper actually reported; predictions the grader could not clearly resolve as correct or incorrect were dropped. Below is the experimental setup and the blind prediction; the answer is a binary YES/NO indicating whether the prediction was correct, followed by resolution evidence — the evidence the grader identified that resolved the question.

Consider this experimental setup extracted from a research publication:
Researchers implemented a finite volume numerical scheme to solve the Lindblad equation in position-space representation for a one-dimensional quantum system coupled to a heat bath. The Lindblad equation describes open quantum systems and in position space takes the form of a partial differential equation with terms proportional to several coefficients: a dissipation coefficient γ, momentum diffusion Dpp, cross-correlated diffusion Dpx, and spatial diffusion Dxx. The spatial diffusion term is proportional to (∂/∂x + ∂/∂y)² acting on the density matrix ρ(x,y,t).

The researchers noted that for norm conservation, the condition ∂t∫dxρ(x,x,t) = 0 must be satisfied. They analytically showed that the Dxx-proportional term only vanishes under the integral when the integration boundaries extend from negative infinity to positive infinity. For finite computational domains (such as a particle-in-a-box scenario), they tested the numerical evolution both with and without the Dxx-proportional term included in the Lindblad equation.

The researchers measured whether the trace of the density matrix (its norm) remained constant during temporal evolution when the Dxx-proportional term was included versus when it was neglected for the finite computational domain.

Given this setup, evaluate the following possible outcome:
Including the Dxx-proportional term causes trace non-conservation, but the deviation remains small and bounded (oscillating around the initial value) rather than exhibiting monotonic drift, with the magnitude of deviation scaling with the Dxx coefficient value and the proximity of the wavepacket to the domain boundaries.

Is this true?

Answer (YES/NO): NO